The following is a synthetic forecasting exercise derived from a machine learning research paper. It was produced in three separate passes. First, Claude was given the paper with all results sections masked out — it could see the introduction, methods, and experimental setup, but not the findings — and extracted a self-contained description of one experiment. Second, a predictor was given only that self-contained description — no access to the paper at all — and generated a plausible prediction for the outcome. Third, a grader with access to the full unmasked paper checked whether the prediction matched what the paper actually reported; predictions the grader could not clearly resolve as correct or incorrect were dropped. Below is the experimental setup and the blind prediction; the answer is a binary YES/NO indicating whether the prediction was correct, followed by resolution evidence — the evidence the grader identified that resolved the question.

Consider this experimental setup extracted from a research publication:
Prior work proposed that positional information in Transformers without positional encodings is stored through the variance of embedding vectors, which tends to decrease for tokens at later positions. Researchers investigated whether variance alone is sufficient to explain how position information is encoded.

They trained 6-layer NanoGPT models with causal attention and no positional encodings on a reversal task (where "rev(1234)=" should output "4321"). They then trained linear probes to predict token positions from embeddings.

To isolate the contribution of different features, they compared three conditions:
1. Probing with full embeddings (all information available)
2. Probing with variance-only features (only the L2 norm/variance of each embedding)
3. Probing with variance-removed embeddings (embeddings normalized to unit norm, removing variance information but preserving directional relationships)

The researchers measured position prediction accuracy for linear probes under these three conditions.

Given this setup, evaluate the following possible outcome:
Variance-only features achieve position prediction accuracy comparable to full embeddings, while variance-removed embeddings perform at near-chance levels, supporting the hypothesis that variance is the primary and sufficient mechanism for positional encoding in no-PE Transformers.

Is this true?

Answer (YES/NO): NO